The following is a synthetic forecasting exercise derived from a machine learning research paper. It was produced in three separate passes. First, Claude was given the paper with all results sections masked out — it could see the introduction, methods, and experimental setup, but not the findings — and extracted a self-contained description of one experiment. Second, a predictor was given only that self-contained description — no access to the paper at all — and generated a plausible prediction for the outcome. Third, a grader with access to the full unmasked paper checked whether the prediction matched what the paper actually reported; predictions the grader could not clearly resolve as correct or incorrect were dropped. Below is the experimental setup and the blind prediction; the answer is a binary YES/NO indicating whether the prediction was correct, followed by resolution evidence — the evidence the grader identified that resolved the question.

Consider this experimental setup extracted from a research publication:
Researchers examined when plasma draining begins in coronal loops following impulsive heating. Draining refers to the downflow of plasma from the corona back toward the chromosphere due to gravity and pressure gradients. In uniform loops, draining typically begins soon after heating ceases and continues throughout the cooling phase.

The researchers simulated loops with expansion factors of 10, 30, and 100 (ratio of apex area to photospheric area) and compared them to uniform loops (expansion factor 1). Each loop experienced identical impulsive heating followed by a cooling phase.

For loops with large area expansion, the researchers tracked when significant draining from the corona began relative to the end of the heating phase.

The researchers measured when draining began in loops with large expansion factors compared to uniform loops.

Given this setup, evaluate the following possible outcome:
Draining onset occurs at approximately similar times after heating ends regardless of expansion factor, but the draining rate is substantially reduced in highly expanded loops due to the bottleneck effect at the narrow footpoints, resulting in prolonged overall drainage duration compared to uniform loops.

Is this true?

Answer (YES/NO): NO